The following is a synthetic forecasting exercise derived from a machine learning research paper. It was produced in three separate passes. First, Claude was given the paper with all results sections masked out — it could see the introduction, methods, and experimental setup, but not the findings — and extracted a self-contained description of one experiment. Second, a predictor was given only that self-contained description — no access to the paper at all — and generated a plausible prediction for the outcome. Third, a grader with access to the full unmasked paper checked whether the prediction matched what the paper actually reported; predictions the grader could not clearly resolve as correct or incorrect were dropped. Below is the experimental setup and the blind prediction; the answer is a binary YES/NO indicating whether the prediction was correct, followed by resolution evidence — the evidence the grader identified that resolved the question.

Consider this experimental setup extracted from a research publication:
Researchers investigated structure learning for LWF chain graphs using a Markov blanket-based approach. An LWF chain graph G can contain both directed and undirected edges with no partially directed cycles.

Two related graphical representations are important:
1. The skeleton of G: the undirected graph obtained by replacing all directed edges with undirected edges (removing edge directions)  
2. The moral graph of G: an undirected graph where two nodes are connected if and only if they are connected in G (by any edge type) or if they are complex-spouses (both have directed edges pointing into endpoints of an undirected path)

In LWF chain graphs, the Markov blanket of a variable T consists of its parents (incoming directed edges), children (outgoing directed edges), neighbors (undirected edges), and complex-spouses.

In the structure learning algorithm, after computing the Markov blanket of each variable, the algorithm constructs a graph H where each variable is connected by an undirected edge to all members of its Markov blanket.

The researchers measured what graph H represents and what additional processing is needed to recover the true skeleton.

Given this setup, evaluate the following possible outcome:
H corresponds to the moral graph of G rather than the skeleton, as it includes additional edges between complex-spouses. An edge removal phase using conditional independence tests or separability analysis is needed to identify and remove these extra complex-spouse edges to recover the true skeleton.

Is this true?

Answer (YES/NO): YES